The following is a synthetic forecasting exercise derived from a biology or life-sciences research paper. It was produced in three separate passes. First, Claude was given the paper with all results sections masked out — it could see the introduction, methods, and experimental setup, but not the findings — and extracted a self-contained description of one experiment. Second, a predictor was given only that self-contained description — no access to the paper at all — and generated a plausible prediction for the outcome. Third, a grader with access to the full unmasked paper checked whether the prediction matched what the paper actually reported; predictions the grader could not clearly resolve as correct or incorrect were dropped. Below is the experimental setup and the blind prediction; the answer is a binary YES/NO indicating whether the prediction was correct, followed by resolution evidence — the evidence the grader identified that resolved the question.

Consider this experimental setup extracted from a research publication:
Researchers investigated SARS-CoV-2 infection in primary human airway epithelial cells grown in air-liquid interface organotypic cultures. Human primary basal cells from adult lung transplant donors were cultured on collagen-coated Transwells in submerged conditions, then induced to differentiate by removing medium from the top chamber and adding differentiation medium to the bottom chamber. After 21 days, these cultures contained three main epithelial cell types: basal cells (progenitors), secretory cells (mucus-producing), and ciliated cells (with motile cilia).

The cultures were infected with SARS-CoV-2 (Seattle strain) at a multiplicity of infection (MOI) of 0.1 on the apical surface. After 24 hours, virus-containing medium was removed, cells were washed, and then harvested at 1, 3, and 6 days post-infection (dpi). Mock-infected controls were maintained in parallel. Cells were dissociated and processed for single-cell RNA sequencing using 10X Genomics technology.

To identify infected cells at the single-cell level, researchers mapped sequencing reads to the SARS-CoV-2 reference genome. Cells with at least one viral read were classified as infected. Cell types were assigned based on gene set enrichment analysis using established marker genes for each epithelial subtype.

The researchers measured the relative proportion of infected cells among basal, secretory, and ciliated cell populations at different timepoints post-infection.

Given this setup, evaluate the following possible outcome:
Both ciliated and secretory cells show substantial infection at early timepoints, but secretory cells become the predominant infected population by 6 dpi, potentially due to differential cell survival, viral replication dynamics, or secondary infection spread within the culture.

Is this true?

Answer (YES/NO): NO